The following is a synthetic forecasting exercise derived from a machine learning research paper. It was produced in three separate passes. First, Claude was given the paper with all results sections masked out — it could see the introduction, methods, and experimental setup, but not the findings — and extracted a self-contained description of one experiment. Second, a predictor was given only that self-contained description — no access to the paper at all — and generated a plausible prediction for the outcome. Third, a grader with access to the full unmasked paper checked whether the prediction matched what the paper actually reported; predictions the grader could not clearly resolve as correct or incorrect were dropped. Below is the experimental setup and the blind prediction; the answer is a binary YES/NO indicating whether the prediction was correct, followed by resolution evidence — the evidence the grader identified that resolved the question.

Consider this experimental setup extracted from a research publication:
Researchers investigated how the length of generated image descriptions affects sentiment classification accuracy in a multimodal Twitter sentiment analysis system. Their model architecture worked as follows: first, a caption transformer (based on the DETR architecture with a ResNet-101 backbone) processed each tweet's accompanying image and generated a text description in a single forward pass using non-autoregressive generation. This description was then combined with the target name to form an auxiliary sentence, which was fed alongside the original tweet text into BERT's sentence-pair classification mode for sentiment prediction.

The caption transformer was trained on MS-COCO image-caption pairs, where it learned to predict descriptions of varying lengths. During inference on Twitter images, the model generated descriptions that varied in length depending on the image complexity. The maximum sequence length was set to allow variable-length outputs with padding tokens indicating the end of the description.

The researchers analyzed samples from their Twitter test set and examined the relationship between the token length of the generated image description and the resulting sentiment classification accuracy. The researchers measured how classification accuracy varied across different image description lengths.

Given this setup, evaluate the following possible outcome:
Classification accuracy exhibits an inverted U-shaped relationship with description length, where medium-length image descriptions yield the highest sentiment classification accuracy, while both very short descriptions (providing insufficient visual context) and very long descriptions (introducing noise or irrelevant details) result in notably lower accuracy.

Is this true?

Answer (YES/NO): NO